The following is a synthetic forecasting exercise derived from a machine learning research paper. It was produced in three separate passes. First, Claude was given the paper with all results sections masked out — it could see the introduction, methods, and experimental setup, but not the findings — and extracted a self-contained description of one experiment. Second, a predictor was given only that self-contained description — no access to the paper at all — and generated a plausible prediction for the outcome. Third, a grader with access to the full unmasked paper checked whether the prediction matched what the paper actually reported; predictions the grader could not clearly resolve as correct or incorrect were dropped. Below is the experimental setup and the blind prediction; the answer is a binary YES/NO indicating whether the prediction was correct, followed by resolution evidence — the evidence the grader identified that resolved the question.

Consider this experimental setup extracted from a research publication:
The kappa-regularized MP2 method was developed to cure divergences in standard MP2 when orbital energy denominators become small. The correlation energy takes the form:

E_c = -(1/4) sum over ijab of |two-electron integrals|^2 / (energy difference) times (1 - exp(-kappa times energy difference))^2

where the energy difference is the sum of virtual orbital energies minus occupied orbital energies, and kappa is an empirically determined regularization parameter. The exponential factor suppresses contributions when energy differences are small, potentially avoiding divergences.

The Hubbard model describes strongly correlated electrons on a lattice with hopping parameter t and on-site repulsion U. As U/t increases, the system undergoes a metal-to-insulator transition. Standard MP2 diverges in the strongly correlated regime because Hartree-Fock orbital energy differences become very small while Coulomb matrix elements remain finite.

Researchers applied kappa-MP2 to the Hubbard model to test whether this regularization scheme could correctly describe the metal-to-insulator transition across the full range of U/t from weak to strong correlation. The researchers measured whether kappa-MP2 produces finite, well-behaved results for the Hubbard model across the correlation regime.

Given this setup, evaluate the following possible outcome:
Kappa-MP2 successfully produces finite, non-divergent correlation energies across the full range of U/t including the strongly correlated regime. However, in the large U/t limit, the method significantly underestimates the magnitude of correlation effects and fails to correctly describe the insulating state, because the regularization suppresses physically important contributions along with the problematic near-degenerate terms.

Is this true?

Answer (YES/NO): NO